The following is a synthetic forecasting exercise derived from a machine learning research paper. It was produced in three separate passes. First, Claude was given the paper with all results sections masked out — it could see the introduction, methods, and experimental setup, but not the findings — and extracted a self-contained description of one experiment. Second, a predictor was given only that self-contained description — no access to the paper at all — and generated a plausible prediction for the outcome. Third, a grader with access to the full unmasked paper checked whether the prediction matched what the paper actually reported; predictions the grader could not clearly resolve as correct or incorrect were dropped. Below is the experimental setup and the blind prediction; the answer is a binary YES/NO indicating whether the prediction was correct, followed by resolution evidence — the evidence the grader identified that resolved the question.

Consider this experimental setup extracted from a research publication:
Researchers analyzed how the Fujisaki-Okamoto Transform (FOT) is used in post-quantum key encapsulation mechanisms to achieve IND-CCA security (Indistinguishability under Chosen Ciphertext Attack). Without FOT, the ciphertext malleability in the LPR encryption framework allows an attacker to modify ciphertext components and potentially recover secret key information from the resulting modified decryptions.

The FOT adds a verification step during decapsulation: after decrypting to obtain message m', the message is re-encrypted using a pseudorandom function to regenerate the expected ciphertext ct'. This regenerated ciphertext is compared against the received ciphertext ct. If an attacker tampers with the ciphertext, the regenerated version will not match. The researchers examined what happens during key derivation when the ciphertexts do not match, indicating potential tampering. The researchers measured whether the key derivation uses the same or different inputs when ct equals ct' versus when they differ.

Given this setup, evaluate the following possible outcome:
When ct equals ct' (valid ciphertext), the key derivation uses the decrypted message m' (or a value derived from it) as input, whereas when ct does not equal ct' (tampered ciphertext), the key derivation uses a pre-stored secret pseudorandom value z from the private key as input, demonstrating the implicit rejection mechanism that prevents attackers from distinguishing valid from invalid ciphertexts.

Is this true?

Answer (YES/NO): YES